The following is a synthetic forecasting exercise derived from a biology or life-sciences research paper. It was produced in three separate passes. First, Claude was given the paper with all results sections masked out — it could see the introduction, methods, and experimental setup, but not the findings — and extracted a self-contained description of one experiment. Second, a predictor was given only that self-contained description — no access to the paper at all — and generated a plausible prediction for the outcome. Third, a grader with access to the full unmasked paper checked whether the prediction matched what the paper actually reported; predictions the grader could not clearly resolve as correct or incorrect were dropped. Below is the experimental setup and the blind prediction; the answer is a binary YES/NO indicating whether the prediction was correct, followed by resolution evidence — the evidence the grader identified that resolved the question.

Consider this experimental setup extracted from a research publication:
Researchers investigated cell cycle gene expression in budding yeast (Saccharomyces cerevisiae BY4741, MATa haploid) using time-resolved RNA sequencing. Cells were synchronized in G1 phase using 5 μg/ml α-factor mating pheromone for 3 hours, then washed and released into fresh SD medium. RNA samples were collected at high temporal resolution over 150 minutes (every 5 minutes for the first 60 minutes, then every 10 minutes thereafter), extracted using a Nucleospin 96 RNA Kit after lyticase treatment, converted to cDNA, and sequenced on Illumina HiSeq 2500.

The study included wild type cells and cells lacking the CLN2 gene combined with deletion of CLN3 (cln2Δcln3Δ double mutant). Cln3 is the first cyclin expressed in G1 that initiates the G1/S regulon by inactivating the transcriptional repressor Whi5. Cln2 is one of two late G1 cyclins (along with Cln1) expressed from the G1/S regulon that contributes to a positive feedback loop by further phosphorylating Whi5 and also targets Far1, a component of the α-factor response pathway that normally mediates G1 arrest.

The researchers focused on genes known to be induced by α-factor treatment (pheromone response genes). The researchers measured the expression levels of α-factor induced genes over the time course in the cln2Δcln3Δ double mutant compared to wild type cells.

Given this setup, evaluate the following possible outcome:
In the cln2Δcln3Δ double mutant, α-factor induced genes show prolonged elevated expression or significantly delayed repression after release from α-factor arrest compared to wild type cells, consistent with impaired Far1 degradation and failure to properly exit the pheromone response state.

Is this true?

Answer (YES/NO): YES